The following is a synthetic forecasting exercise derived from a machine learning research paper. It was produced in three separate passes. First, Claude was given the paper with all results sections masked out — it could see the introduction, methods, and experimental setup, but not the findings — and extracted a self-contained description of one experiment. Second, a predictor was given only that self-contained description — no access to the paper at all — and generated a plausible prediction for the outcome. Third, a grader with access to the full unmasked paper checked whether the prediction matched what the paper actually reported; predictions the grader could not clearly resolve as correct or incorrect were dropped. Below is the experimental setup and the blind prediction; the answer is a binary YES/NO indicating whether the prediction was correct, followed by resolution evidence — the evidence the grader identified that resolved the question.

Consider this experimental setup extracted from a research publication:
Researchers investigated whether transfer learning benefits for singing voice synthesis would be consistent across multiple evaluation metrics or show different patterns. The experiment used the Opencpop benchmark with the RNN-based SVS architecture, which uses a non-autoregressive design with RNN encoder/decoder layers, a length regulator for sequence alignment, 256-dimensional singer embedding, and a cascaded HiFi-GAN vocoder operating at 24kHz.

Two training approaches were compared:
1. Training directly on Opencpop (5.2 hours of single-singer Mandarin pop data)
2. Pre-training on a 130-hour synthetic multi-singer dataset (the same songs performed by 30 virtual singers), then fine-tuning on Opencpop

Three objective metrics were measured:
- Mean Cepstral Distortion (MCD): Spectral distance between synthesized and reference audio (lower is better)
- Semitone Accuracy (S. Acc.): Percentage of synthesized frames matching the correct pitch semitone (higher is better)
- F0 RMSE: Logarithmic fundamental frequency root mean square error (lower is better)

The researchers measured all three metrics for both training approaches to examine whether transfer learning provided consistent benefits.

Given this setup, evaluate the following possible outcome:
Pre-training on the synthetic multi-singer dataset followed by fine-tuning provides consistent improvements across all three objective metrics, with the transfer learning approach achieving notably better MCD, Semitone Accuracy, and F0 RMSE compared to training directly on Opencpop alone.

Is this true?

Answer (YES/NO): NO